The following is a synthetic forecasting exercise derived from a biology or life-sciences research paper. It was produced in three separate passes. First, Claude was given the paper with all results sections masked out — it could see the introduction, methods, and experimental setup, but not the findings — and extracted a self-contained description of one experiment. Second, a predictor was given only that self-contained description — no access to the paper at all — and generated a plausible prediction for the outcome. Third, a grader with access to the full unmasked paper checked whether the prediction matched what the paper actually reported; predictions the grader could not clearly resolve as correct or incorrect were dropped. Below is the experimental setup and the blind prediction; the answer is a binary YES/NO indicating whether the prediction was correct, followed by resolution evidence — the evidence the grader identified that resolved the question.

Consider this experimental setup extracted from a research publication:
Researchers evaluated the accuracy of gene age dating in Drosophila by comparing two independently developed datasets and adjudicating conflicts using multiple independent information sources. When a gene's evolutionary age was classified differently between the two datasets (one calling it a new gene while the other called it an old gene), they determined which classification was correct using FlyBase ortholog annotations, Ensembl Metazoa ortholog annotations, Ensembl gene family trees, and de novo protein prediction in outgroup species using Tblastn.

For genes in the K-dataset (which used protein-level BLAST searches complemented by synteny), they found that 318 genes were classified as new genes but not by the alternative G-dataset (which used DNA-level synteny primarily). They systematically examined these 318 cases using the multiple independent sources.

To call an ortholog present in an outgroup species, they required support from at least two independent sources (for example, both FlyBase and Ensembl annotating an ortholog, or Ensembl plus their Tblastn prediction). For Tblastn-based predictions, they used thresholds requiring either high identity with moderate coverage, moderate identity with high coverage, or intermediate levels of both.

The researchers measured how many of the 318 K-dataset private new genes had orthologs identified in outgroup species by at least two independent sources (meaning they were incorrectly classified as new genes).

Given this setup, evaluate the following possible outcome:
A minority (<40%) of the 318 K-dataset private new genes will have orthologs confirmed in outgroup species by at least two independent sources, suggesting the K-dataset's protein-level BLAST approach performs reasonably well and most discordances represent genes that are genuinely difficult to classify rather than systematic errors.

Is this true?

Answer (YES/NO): NO